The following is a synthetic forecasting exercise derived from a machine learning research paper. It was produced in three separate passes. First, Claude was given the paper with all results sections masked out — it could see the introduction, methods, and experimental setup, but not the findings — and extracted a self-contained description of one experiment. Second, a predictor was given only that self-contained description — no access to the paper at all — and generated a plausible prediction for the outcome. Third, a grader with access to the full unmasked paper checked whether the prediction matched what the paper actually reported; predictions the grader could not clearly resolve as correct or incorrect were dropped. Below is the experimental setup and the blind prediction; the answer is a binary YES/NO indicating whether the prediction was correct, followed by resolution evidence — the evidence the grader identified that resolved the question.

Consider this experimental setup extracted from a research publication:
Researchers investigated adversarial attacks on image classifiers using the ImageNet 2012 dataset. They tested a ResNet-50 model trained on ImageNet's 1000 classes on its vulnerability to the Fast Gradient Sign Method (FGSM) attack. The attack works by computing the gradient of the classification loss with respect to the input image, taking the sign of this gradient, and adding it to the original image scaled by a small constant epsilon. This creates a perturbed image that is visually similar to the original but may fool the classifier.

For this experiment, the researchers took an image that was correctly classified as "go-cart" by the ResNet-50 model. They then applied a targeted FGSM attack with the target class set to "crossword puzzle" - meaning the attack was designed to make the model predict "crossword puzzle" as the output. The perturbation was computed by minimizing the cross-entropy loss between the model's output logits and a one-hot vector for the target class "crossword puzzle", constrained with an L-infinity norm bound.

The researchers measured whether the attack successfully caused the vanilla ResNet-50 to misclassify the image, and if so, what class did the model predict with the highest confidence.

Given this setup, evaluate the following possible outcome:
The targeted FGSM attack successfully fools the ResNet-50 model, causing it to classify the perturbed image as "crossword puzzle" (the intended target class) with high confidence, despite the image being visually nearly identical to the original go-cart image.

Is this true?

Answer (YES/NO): NO